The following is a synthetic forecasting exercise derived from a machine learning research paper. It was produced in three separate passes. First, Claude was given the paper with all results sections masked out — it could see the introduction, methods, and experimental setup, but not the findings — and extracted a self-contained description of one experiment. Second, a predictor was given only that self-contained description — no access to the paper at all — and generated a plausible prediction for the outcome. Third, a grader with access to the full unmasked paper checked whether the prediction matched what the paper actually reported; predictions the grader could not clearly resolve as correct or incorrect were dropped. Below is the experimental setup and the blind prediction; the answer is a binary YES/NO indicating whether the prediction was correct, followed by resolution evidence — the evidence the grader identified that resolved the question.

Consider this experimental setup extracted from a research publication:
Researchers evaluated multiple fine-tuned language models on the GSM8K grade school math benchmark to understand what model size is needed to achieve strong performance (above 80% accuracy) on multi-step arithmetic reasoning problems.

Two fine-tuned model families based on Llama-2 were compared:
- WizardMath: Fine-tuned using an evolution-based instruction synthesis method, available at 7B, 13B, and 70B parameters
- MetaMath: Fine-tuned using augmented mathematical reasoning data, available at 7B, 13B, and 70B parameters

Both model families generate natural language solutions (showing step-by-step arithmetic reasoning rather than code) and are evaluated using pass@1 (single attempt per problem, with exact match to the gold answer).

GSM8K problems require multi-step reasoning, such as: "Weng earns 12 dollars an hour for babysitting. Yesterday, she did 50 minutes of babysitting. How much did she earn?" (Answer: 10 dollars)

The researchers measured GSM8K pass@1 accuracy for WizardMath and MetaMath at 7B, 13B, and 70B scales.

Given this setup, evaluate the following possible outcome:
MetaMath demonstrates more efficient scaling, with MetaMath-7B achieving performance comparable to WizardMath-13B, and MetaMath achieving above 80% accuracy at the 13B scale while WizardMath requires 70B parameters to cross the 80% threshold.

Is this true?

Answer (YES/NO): NO